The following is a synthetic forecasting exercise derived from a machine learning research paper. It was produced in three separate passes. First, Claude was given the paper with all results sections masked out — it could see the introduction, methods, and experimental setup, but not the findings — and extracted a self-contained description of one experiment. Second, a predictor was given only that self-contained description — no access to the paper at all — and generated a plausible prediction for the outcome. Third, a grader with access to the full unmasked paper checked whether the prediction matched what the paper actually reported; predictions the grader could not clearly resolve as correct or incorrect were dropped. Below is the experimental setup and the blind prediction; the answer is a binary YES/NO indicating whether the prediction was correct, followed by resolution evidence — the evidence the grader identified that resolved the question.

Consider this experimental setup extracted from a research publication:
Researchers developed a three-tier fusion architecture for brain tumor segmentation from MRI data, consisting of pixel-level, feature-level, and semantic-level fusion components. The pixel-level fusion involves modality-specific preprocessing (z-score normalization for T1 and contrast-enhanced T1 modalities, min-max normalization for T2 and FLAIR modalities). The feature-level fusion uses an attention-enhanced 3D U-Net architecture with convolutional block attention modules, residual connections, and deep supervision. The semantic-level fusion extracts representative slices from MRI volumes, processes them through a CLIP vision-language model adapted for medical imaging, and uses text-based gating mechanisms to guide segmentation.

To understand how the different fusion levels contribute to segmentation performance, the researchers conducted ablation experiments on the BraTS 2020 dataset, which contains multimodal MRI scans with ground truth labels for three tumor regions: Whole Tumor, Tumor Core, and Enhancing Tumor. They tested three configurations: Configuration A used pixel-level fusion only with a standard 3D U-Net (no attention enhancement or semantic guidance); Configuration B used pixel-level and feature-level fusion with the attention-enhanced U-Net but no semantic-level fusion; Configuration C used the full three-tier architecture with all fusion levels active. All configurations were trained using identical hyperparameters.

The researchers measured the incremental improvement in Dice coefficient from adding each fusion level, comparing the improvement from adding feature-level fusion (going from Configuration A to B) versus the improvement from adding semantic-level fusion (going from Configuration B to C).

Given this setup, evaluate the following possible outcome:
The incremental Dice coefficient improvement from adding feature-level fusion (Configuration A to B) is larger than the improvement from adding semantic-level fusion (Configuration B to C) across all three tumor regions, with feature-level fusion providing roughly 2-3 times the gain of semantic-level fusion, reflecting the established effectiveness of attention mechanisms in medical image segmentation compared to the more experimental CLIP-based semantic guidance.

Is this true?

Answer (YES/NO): YES